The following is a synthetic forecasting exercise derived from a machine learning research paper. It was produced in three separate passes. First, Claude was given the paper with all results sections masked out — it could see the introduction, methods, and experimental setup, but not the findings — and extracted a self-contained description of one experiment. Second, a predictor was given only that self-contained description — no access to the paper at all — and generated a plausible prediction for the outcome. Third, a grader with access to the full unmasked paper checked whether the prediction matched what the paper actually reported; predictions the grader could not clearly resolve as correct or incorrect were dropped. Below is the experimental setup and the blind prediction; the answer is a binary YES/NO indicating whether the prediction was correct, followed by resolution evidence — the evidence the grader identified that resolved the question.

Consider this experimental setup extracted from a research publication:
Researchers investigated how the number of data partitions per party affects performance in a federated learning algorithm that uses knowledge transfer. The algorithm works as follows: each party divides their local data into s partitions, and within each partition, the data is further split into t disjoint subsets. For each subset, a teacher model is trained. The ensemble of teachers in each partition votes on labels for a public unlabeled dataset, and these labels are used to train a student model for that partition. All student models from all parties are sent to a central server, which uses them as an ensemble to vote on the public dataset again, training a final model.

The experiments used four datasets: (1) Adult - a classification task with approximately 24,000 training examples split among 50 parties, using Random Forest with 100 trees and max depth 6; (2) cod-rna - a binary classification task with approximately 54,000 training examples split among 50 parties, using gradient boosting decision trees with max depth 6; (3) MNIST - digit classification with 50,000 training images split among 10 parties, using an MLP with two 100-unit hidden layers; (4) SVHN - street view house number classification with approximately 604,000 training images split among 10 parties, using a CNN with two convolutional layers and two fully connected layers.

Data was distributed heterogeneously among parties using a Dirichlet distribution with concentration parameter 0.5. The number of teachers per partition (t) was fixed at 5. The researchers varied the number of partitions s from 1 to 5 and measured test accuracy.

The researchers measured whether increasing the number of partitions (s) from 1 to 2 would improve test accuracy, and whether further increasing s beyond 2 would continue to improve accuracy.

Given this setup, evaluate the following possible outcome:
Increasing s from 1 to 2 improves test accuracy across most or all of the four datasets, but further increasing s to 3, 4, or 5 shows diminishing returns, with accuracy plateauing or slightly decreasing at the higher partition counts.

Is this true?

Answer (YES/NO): YES